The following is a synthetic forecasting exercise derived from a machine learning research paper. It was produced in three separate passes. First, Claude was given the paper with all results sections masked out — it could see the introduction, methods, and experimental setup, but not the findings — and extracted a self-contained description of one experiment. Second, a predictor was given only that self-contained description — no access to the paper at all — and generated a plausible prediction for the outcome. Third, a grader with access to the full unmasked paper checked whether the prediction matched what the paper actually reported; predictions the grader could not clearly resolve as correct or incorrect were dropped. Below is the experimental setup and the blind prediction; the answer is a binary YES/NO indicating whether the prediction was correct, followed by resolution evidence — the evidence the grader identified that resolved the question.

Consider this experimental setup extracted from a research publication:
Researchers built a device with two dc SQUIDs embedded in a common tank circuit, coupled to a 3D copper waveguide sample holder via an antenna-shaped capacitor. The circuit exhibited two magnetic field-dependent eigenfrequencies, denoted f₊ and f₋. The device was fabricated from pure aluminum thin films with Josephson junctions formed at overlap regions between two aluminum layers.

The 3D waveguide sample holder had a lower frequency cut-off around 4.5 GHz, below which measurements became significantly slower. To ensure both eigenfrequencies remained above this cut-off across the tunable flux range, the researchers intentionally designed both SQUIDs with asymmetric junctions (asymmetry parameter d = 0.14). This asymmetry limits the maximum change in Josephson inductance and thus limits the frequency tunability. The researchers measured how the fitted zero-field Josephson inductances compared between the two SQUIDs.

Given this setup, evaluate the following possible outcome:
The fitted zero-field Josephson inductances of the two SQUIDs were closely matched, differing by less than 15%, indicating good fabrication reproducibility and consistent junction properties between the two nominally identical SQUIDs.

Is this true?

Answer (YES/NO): YES